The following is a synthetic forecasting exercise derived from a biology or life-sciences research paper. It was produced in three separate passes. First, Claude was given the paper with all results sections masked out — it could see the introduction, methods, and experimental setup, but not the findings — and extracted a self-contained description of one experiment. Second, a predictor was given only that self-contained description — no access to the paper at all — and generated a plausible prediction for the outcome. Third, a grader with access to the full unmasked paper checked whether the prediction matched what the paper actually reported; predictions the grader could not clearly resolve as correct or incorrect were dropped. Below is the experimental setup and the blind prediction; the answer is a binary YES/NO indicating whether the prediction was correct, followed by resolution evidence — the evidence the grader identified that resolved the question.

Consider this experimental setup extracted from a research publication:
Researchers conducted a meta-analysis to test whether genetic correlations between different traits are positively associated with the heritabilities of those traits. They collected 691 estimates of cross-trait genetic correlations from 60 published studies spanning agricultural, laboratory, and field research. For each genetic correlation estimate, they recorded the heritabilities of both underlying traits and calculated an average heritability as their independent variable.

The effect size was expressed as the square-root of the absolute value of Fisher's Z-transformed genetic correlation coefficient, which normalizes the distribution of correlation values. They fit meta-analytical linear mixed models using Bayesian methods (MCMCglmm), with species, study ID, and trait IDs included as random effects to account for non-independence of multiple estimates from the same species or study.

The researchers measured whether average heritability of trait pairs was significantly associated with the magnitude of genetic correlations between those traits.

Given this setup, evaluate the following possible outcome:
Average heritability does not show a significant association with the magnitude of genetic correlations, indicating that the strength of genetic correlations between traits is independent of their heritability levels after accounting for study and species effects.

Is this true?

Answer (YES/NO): YES